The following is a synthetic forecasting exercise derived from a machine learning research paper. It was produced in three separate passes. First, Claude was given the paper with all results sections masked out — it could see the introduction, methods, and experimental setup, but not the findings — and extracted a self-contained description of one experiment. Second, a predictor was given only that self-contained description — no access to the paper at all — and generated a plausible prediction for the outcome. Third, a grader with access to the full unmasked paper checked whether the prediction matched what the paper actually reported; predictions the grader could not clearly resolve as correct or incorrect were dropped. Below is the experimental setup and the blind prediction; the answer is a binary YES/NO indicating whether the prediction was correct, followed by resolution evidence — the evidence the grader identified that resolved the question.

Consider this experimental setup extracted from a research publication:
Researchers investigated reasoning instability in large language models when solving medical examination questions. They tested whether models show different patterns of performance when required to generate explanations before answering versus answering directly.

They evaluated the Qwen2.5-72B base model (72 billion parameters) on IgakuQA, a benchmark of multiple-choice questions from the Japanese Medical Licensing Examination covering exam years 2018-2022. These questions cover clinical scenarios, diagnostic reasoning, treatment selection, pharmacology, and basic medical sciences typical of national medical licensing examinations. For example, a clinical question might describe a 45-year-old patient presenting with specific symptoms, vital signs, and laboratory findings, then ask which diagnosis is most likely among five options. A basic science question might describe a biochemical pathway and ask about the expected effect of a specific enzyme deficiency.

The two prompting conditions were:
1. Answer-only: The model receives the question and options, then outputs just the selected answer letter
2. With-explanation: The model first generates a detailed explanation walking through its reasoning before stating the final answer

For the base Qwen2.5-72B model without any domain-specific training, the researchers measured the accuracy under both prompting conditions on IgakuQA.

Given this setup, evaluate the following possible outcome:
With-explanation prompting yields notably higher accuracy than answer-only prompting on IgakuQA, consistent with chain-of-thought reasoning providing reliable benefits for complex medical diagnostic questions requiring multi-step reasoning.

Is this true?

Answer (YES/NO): NO